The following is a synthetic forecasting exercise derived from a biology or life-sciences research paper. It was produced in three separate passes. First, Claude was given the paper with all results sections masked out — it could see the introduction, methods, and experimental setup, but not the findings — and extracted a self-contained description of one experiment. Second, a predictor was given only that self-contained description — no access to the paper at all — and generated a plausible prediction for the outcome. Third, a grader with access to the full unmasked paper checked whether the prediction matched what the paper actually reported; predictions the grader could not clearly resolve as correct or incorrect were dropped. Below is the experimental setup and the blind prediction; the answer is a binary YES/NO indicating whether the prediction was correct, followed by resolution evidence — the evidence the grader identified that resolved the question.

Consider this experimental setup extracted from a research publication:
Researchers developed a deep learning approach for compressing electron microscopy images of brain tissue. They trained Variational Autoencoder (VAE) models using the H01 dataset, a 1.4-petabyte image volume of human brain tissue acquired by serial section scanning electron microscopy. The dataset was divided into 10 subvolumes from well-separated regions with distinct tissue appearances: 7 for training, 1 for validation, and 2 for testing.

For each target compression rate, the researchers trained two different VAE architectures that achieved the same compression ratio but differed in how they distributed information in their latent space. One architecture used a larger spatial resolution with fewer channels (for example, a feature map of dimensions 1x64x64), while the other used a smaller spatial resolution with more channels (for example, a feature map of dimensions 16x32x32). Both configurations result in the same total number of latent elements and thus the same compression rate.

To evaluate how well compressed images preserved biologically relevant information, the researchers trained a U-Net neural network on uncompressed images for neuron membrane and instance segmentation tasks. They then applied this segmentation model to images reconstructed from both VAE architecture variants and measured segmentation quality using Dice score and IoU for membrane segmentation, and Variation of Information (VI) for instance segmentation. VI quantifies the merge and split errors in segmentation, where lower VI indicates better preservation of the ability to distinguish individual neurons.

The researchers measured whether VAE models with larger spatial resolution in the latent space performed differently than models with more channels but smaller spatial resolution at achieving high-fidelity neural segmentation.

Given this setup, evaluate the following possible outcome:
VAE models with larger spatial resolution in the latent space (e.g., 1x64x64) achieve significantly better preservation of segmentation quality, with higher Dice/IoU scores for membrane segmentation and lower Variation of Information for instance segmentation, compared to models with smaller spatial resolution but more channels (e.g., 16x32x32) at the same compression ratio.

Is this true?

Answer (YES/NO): NO